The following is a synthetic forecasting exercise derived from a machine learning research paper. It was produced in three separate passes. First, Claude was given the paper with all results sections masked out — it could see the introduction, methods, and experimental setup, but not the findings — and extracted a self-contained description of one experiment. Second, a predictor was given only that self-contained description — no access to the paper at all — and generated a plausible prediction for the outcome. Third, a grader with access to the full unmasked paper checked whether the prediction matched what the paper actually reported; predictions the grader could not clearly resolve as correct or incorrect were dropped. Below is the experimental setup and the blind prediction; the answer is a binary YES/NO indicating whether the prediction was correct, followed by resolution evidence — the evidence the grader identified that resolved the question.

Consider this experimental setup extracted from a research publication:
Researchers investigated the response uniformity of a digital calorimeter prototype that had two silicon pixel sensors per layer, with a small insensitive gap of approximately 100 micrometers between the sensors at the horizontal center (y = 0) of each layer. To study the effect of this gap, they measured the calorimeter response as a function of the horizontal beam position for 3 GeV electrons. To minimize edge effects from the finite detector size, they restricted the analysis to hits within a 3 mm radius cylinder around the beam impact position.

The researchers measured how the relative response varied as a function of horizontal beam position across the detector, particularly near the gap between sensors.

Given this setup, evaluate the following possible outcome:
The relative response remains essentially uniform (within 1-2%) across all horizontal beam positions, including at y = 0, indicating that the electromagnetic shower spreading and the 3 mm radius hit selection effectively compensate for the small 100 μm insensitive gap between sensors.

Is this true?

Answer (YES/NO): NO